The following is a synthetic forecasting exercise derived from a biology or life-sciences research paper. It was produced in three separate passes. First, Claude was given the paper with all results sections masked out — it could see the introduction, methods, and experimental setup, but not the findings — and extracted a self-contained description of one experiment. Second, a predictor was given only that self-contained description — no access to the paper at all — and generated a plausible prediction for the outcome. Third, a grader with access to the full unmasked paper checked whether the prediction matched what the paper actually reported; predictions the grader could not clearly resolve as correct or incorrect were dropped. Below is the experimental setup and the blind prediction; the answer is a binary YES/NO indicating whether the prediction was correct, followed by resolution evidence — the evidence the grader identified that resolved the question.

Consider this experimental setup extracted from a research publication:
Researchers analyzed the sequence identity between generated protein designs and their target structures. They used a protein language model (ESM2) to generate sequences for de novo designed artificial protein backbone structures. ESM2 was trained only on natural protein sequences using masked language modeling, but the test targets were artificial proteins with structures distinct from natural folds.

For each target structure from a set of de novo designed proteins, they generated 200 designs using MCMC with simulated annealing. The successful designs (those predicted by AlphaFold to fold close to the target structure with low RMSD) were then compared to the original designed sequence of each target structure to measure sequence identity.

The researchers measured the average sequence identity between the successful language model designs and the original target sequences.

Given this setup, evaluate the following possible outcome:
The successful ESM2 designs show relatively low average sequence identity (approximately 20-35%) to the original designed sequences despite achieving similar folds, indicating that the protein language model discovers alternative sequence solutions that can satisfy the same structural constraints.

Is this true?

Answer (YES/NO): YES